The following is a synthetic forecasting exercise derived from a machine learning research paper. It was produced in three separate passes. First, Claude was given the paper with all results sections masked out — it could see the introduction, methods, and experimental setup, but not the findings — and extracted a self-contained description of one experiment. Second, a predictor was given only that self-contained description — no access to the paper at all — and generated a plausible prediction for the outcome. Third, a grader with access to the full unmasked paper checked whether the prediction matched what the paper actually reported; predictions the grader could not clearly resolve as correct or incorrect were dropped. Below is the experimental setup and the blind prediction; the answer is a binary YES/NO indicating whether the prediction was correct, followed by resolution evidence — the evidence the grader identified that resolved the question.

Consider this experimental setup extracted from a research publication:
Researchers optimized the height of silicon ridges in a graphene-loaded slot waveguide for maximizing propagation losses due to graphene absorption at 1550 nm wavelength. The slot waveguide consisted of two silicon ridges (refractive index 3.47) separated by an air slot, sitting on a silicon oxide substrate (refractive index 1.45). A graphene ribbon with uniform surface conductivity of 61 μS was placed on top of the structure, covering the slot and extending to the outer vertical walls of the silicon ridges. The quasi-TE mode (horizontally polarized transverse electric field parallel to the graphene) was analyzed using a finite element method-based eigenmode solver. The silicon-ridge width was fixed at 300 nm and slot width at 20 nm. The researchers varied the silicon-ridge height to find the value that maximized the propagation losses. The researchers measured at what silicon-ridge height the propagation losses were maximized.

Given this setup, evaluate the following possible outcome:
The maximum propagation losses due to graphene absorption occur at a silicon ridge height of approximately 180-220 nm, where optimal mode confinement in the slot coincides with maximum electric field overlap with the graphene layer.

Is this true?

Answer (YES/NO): NO